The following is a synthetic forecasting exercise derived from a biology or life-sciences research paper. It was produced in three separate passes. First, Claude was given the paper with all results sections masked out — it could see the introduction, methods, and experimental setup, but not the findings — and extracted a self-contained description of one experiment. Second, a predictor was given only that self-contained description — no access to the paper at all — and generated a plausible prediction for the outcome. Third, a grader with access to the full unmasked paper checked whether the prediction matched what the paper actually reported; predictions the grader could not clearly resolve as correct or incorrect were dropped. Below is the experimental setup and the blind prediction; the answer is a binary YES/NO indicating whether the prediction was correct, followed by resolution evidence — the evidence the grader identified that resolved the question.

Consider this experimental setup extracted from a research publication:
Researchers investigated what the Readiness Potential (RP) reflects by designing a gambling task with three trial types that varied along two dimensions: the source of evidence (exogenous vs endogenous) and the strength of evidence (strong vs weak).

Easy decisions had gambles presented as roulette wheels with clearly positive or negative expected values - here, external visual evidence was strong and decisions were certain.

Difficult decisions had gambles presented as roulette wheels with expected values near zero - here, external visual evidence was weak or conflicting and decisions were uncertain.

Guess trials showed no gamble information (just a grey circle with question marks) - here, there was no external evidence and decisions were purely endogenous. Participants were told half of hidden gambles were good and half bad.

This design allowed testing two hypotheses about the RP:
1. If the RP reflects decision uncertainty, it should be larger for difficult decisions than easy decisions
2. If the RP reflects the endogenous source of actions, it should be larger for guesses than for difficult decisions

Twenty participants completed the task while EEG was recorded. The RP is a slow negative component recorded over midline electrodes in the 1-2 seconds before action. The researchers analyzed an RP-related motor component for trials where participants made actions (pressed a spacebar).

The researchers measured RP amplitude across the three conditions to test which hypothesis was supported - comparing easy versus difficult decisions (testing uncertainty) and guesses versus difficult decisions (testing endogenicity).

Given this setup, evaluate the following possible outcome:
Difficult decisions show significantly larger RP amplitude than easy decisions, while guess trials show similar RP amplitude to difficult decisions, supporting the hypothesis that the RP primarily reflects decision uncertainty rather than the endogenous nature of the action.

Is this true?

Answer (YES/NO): NO